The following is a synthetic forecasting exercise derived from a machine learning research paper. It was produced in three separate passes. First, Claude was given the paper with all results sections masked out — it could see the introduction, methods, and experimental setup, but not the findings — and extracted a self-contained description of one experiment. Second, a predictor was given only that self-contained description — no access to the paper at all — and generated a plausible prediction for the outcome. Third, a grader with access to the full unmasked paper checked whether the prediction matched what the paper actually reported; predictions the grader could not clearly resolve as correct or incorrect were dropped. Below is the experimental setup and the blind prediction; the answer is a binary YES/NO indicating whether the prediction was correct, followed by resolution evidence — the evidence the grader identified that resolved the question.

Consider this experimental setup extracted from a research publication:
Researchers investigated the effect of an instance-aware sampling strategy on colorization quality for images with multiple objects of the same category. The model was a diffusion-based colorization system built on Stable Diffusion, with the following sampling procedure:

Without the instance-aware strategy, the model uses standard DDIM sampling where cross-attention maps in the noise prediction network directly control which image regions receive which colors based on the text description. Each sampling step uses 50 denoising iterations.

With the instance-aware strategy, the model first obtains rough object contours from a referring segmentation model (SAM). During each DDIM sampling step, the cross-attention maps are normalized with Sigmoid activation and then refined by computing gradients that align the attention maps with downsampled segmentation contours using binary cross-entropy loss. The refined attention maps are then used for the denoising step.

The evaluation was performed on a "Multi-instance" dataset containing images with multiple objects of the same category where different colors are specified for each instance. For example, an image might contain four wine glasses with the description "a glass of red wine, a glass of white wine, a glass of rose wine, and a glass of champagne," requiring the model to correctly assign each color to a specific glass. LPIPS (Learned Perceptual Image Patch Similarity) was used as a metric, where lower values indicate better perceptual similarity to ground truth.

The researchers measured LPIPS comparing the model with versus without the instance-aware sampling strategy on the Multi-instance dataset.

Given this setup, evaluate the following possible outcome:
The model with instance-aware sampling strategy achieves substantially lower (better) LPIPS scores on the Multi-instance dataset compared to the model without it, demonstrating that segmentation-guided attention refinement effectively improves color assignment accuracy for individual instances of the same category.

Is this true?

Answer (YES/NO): YES